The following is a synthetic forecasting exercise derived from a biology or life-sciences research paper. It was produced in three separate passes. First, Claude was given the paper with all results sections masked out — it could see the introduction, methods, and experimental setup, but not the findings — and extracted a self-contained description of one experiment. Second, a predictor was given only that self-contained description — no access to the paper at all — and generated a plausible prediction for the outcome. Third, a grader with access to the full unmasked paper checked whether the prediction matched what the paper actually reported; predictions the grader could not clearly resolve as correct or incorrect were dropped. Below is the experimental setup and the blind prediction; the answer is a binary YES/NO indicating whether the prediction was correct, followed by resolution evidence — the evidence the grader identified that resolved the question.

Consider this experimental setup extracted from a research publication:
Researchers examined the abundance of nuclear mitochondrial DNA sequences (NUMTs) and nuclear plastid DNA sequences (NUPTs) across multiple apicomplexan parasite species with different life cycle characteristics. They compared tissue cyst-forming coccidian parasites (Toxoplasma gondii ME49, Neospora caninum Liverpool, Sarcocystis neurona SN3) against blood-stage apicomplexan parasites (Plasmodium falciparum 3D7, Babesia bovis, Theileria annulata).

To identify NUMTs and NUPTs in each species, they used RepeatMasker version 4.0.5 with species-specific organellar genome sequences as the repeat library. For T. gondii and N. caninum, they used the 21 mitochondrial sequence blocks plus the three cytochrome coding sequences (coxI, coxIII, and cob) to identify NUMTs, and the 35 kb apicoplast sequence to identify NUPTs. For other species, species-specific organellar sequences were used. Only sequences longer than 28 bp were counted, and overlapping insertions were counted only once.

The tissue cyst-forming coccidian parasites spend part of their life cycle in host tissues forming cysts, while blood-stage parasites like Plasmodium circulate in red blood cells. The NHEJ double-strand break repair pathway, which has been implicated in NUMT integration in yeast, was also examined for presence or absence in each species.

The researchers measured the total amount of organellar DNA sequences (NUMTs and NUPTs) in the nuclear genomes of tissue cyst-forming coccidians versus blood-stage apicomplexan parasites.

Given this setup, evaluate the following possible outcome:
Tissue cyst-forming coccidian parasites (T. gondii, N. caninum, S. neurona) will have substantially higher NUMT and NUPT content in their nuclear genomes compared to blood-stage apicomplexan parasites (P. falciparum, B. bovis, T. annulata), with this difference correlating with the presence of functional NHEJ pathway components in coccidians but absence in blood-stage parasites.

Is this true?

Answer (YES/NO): NO